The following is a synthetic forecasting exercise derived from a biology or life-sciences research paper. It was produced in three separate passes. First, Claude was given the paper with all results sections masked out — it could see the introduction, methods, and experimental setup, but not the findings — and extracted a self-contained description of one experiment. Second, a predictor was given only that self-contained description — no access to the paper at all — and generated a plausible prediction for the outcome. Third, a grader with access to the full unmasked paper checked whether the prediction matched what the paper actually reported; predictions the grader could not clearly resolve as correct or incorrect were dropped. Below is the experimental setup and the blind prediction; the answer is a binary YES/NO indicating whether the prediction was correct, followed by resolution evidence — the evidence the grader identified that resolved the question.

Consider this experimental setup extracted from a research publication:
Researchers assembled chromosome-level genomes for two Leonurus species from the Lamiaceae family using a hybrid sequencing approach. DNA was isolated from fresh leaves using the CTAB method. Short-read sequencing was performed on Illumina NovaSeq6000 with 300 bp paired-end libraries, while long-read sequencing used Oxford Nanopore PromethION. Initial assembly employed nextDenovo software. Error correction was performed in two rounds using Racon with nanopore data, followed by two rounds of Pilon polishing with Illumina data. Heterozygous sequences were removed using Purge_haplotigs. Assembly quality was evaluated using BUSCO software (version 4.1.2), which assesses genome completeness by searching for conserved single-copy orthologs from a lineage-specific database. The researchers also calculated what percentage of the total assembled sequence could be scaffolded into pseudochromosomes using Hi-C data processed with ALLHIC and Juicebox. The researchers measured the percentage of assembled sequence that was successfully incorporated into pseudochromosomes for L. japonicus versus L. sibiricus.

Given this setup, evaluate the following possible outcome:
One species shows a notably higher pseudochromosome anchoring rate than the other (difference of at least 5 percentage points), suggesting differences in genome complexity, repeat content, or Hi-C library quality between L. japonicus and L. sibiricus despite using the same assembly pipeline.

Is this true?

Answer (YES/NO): NO